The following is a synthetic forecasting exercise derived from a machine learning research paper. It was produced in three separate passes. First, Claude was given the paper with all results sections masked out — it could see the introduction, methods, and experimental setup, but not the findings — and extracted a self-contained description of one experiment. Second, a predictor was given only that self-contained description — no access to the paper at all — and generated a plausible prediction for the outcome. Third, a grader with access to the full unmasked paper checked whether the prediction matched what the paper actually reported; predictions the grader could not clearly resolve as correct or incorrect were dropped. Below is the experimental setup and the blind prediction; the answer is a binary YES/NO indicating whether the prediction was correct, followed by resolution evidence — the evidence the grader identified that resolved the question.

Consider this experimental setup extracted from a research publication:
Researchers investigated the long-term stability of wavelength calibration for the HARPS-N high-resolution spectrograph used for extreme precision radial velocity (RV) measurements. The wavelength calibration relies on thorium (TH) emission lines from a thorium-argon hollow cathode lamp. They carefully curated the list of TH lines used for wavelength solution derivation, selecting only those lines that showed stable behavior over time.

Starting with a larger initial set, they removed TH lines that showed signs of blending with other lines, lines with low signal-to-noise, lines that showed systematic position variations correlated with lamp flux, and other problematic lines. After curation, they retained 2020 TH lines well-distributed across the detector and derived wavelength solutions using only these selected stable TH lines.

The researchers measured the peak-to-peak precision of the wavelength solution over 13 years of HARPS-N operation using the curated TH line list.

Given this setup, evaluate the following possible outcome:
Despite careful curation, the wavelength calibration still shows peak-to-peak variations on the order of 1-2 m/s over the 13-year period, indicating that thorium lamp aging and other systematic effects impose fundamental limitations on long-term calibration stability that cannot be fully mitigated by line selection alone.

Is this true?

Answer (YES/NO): NO